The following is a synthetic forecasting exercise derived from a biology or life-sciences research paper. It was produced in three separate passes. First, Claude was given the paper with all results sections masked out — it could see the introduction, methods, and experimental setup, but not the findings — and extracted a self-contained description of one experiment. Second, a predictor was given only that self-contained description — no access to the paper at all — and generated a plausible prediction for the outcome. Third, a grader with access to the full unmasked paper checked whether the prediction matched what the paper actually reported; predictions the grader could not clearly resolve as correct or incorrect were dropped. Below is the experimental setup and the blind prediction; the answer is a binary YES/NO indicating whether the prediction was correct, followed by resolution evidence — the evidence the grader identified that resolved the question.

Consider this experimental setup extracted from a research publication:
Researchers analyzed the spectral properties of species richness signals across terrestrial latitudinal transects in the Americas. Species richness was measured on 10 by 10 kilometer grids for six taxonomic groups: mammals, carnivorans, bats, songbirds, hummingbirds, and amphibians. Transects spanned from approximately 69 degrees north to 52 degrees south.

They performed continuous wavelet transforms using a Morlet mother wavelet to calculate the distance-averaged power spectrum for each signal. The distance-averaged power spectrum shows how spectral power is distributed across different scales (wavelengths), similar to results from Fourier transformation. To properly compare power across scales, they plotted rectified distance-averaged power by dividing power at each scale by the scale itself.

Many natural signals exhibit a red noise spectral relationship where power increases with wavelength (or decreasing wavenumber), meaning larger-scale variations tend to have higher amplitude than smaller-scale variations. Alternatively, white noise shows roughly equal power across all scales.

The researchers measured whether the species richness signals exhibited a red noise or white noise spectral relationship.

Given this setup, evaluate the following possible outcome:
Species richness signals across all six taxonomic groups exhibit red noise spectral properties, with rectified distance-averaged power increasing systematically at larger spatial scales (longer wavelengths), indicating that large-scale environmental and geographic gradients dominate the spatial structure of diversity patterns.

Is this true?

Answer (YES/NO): NO